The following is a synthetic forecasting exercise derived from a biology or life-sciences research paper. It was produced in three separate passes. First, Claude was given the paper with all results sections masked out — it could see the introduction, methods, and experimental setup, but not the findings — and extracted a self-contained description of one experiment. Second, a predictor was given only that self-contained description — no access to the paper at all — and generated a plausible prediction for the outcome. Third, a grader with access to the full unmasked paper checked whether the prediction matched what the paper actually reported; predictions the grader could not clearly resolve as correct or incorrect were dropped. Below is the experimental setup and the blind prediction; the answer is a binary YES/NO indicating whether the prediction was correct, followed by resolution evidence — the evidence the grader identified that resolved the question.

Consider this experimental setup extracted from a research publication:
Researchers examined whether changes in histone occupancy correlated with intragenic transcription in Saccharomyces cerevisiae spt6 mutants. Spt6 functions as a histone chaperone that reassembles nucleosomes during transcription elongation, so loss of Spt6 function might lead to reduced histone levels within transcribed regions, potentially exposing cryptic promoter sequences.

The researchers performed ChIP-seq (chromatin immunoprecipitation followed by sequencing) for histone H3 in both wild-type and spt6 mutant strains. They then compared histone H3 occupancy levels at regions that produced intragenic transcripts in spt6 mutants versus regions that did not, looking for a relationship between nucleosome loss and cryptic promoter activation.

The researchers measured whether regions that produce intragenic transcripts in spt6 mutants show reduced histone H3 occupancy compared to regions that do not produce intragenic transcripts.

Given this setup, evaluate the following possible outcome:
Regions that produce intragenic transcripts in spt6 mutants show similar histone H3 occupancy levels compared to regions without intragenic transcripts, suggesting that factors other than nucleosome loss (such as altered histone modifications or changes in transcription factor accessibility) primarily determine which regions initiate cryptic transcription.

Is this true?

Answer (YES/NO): YES